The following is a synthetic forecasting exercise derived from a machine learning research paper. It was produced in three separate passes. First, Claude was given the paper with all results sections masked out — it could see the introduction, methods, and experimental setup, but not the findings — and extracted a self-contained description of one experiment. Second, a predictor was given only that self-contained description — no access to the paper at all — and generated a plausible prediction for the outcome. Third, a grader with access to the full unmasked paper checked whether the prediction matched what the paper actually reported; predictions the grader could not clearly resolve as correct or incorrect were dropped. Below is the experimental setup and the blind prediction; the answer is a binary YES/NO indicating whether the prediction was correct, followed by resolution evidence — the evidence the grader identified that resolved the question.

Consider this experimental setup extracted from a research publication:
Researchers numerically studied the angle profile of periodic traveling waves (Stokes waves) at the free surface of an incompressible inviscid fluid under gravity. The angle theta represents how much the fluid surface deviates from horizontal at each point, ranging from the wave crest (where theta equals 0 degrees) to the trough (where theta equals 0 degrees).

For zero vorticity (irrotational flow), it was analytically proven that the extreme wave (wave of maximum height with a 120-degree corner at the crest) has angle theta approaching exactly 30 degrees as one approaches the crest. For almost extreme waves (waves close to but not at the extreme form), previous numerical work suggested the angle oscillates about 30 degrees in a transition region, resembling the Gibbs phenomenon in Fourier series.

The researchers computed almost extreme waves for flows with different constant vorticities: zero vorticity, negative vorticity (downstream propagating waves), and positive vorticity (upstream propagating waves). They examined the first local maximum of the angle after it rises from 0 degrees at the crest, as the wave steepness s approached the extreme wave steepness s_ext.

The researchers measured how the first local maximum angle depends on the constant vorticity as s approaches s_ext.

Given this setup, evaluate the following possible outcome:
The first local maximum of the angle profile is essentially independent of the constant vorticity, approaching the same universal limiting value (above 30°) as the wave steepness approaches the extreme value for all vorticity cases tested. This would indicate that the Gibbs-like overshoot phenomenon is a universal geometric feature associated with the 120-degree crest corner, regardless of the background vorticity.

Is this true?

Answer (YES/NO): YES